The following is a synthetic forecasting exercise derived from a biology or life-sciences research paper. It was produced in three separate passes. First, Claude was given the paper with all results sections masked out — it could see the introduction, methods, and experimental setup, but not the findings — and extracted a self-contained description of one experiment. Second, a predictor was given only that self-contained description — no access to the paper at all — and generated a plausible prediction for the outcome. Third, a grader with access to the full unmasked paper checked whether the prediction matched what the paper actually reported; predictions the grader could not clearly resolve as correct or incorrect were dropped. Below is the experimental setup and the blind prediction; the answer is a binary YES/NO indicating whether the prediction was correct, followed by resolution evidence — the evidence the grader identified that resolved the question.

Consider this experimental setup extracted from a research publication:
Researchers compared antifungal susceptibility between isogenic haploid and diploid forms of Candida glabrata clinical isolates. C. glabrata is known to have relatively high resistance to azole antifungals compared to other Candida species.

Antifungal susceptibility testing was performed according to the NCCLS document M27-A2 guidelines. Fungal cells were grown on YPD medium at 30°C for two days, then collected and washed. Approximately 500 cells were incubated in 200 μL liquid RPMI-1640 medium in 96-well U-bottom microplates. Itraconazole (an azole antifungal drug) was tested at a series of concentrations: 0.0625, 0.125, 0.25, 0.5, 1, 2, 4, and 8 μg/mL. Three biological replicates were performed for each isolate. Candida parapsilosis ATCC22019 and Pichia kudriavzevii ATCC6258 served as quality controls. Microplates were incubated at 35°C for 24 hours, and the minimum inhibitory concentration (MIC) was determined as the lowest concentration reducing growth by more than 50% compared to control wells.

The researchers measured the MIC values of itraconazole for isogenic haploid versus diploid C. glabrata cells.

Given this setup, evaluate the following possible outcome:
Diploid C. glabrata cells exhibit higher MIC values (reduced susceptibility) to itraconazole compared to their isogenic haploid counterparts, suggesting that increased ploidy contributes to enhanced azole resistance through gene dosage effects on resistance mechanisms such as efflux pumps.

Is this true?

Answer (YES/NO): NO